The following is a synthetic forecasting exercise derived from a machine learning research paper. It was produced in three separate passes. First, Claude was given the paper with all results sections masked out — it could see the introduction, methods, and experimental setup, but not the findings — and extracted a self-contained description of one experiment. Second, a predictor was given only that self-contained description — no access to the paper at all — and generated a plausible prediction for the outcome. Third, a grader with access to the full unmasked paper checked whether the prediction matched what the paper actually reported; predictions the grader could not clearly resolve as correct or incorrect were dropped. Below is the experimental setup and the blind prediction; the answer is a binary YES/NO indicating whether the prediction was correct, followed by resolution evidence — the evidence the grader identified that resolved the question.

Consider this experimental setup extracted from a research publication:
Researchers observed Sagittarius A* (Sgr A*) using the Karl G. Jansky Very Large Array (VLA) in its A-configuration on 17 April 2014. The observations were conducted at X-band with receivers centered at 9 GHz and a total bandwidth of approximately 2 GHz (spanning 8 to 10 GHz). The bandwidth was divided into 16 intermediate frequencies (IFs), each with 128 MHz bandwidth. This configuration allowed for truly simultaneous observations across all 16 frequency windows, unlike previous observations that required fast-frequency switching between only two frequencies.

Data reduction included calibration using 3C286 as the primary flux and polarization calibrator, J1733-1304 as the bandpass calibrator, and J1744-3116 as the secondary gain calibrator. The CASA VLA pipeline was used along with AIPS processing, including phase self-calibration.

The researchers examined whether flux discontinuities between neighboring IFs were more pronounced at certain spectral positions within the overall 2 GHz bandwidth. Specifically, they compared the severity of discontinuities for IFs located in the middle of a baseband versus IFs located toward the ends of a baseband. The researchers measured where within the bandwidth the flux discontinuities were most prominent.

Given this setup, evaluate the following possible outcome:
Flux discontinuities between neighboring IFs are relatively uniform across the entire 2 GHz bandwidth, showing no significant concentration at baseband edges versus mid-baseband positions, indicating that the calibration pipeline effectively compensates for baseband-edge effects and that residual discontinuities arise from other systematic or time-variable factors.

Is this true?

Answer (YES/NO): NO